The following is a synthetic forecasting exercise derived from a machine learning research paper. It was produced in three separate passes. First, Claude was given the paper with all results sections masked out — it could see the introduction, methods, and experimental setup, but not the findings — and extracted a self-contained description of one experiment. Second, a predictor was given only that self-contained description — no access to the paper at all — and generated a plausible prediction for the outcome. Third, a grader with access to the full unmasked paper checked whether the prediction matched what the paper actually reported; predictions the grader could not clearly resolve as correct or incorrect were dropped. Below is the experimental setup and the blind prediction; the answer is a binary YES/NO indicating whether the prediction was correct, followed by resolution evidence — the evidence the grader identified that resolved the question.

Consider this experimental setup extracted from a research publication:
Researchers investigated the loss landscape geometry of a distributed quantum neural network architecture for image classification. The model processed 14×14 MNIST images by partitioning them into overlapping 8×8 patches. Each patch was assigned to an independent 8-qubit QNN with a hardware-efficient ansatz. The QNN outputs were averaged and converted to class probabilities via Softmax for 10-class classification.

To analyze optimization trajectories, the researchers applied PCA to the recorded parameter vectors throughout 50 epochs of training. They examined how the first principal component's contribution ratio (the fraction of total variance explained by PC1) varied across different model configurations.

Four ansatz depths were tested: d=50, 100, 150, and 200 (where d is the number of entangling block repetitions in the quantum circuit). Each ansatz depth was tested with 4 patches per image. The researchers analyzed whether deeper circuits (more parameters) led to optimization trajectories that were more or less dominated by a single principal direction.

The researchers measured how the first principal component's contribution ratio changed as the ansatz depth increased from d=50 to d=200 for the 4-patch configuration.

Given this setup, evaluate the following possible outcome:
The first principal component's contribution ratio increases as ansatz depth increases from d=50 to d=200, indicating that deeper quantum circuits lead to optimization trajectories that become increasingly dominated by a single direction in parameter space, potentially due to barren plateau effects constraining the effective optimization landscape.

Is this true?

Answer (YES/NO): NO